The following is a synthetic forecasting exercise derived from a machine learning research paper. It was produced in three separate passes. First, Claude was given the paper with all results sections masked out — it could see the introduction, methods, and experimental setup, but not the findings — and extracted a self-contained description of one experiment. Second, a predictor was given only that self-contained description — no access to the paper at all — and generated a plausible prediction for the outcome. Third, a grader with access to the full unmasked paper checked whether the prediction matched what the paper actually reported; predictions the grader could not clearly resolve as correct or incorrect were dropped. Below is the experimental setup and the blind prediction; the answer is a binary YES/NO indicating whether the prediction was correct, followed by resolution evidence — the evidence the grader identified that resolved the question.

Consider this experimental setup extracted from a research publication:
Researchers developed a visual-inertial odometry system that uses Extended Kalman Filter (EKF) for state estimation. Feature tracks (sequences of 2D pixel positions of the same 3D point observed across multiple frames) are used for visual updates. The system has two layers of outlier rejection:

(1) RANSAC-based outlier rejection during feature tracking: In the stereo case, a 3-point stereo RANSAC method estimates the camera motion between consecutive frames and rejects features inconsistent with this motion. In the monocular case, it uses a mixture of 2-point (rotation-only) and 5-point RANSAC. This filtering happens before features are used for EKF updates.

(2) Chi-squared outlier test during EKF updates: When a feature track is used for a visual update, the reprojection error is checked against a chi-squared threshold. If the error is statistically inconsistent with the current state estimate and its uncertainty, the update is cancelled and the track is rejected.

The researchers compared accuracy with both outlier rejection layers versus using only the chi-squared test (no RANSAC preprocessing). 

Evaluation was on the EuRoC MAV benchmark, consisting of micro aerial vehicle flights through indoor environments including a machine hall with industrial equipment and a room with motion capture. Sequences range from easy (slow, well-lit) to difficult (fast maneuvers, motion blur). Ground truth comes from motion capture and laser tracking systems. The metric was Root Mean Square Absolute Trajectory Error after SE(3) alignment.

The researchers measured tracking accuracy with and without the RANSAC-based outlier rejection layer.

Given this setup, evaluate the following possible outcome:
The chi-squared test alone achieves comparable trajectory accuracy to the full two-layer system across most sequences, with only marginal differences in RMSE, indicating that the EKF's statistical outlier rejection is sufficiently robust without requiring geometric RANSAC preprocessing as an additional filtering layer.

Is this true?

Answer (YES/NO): NO